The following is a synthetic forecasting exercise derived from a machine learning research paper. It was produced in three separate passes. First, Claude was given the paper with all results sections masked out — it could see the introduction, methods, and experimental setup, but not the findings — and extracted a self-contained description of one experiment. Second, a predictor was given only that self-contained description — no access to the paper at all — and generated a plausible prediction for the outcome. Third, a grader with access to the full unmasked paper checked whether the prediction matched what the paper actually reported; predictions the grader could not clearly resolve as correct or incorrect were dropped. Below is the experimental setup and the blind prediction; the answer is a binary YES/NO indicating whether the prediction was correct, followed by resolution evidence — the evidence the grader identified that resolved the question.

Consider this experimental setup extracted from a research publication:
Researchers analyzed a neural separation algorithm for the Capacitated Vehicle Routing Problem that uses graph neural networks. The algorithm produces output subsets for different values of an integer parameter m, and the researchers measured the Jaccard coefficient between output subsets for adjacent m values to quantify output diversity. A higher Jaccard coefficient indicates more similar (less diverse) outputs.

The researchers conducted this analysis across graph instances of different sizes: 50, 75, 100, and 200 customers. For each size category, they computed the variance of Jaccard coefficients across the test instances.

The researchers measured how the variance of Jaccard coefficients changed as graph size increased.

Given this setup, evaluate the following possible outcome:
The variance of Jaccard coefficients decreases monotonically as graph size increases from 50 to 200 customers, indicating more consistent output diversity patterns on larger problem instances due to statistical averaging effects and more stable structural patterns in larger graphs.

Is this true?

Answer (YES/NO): YES